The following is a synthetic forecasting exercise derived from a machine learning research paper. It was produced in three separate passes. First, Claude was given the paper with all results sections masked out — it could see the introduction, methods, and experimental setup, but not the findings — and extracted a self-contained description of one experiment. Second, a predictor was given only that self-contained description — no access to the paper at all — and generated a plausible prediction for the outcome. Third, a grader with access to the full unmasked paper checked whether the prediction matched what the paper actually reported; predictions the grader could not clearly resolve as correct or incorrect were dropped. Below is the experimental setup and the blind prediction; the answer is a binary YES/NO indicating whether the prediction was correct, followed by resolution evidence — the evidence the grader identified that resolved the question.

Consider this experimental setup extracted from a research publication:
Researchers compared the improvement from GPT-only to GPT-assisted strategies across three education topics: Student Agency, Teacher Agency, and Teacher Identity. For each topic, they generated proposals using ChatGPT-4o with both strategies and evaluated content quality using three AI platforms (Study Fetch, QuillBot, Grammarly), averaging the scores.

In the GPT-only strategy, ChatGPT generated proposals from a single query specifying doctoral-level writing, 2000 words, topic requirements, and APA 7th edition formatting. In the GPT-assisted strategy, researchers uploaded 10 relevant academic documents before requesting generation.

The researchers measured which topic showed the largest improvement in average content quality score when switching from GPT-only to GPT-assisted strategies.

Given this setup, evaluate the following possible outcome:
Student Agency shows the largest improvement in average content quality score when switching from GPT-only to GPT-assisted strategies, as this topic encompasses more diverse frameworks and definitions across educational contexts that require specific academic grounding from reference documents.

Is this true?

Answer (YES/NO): YES